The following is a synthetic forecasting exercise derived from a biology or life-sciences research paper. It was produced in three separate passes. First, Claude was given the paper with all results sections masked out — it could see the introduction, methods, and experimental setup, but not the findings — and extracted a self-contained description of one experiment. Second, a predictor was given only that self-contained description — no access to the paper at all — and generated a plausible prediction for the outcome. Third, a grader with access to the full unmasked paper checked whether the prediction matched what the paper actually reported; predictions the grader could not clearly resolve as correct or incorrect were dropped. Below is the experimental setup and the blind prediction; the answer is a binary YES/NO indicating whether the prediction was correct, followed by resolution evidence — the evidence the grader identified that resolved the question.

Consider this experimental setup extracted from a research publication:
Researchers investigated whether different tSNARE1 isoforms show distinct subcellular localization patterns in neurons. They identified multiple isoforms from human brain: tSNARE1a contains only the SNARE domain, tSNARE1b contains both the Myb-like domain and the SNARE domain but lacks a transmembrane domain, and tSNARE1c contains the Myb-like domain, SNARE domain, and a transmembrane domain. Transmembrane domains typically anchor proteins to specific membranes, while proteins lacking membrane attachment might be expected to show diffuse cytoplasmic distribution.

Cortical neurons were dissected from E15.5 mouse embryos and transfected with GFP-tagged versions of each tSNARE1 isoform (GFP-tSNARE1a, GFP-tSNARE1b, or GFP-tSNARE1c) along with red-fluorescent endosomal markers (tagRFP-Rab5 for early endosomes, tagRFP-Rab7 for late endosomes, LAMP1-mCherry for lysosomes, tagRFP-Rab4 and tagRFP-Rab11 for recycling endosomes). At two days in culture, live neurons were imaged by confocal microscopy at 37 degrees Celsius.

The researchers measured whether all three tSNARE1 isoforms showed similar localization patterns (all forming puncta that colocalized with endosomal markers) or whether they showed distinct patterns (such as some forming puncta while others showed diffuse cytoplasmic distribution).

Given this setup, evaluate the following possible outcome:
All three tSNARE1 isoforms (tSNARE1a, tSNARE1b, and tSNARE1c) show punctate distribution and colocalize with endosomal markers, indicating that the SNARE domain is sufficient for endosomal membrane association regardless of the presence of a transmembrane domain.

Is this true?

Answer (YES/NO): YES